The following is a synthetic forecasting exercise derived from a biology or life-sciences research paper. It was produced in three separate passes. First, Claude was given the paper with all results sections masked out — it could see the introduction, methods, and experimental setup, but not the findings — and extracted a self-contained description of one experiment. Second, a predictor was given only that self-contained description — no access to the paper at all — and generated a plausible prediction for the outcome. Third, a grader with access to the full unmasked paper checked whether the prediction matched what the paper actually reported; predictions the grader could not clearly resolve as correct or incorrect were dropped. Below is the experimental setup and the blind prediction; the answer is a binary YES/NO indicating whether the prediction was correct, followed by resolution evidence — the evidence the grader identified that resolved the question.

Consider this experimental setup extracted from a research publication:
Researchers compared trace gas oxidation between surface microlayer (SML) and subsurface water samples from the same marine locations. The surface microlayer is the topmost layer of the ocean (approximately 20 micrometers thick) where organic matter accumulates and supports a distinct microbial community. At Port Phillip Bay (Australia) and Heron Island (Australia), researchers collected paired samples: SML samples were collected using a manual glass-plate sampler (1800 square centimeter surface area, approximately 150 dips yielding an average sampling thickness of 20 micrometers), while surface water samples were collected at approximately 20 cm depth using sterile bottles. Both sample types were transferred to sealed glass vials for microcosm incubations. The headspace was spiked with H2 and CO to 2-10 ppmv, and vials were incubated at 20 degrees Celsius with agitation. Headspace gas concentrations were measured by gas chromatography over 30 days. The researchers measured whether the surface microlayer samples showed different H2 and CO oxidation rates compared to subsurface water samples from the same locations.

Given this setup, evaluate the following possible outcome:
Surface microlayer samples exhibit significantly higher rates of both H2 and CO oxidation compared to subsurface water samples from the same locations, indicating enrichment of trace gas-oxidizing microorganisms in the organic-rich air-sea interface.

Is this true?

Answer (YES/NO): NO